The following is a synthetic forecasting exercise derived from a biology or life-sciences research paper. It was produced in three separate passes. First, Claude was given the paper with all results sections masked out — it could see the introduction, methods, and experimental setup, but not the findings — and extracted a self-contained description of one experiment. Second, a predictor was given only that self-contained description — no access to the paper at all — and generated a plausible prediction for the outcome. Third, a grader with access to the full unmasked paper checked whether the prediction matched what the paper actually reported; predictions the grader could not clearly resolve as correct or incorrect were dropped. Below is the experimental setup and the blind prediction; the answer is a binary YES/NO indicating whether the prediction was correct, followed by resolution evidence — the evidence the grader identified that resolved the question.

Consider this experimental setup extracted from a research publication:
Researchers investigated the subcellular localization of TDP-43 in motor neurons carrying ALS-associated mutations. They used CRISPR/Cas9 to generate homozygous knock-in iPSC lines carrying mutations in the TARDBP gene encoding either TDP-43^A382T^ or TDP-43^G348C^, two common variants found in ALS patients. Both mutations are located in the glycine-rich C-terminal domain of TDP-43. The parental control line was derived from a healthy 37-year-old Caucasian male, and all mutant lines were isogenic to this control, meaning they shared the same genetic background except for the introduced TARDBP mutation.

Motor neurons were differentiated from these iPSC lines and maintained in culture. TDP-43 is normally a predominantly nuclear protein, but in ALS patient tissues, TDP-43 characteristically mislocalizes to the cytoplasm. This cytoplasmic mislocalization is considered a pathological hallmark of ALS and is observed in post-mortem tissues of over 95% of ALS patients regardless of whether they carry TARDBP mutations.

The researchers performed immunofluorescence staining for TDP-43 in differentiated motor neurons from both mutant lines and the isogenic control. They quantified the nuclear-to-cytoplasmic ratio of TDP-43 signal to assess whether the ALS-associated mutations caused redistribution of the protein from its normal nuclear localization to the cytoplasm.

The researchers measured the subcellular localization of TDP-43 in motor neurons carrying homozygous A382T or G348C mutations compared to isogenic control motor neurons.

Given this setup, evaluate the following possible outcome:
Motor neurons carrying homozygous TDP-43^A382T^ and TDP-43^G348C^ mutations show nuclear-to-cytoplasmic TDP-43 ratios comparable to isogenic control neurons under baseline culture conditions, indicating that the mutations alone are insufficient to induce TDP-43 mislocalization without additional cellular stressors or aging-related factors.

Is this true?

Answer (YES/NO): YES